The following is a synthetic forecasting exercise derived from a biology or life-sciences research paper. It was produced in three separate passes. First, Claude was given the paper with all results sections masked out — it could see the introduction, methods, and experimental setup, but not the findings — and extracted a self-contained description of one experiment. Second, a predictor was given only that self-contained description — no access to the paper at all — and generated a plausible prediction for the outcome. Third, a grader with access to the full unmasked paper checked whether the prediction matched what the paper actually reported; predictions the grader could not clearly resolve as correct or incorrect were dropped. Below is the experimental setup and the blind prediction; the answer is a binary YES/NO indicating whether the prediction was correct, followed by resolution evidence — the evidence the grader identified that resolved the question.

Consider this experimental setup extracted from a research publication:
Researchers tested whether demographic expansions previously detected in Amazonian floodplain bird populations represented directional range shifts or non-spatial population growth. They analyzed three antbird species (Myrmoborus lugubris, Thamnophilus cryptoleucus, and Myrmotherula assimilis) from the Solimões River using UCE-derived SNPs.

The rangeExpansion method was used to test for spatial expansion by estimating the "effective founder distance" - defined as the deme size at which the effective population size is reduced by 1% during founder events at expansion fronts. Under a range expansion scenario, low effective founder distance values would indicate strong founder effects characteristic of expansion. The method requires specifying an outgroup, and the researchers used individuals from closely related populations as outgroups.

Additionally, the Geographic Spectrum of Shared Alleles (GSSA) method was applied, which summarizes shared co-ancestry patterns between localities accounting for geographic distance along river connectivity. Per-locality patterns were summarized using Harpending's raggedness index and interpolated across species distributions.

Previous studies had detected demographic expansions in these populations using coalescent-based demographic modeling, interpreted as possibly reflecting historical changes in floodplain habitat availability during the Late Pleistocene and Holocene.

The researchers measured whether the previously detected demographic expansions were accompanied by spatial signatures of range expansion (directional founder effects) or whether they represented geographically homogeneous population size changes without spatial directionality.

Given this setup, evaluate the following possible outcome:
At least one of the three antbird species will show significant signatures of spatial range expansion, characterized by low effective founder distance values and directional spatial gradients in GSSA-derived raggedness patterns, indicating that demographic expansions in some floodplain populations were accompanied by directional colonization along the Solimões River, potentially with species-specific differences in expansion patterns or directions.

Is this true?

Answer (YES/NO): NO